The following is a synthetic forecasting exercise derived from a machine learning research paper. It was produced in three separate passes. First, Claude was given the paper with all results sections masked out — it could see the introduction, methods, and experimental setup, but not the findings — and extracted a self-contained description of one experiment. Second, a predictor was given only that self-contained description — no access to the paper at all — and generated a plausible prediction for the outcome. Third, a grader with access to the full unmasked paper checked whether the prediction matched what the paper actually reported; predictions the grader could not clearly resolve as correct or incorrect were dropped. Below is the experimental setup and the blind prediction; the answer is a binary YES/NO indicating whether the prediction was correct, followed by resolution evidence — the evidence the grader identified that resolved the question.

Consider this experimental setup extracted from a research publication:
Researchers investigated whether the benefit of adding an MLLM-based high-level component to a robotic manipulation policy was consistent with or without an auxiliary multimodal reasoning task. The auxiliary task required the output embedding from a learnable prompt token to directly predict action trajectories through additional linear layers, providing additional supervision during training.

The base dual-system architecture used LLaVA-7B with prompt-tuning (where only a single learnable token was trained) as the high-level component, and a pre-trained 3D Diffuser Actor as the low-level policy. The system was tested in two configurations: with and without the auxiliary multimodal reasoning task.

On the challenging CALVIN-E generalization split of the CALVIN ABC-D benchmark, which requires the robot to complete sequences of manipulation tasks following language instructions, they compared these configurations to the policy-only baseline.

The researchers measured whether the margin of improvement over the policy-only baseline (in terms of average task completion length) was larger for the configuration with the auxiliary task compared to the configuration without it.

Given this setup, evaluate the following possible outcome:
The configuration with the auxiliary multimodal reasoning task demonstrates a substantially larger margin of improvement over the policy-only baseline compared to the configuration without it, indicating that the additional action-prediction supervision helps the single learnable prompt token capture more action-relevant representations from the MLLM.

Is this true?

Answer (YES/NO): YES